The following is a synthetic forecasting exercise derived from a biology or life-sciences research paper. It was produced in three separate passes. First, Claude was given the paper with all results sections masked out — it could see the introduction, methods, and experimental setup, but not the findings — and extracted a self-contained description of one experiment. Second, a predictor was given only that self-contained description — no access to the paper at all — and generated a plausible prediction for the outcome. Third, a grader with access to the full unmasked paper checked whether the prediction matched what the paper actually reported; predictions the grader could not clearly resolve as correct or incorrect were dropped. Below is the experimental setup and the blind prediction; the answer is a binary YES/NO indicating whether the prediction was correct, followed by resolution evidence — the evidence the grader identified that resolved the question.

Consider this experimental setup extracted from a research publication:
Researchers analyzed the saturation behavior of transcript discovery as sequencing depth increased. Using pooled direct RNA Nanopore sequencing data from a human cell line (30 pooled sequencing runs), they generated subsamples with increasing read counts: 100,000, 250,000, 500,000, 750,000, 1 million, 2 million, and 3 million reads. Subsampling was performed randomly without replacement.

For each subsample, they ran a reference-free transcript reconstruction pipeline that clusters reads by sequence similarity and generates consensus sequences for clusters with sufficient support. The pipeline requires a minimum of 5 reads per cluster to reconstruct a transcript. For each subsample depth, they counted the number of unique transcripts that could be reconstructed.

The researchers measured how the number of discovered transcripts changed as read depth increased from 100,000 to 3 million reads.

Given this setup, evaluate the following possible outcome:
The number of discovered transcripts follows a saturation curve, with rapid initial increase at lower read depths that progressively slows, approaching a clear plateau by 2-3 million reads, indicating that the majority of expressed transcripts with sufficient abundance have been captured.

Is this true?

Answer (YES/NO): YES